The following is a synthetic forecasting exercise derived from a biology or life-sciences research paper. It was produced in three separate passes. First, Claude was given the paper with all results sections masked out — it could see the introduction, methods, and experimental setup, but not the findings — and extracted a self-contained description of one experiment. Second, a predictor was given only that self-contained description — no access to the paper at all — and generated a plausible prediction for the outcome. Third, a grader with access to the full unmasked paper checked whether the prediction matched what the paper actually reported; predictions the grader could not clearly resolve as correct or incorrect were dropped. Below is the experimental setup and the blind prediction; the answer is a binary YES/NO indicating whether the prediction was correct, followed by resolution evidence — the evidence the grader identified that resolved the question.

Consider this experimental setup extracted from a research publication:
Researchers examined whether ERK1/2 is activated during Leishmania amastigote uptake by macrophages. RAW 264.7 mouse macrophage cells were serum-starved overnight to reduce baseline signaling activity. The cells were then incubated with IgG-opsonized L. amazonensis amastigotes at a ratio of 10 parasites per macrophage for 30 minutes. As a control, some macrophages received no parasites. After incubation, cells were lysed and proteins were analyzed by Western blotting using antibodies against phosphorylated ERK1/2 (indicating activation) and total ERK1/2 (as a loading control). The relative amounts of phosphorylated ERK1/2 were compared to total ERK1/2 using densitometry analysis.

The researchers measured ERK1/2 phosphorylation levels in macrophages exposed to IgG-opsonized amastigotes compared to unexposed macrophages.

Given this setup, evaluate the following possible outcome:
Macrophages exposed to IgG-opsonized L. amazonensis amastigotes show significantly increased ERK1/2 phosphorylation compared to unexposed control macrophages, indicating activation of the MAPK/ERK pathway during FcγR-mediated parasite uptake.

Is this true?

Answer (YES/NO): YES